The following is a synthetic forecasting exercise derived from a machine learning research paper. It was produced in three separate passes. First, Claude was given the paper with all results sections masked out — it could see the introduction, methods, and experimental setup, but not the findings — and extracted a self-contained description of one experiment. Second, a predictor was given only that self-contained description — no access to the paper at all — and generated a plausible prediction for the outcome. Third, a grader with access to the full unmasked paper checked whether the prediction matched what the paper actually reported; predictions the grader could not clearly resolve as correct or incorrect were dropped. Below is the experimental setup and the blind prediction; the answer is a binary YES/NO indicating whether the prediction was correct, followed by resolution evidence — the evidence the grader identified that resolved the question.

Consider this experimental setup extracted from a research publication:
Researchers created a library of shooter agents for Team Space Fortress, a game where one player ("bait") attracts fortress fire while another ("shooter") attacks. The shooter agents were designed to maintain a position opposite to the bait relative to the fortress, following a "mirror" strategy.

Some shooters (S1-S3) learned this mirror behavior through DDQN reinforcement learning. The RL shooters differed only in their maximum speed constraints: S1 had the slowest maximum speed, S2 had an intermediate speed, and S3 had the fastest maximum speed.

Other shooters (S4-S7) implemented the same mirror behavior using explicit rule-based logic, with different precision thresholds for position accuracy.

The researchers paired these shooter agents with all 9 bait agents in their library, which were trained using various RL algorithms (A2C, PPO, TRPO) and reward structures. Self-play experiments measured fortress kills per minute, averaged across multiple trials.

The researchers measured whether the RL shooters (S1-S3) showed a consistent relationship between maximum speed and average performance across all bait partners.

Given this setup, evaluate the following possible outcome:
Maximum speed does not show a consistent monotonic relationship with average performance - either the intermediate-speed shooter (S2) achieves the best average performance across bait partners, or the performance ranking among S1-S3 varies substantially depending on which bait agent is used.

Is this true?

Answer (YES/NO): YES